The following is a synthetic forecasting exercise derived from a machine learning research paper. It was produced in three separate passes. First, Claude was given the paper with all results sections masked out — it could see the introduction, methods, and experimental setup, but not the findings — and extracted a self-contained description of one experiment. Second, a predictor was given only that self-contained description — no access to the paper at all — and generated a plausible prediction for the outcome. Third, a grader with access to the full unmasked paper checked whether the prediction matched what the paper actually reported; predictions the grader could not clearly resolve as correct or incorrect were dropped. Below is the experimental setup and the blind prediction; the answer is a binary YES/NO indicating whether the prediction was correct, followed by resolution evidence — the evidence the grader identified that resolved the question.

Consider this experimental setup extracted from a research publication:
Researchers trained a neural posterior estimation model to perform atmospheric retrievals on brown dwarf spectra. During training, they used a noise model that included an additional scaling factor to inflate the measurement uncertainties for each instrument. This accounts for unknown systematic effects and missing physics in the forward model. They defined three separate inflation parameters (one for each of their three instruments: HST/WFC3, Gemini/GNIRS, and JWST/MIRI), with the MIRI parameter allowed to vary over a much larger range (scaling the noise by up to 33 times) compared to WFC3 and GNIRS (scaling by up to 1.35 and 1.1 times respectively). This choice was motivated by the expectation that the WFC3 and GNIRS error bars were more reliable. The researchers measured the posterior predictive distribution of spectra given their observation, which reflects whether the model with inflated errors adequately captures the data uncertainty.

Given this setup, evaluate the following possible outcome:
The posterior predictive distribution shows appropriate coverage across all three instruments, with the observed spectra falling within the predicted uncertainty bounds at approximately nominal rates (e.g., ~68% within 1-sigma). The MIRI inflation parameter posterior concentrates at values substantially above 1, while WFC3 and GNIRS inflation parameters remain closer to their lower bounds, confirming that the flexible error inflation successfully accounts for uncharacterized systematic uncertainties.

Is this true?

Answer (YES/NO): NO